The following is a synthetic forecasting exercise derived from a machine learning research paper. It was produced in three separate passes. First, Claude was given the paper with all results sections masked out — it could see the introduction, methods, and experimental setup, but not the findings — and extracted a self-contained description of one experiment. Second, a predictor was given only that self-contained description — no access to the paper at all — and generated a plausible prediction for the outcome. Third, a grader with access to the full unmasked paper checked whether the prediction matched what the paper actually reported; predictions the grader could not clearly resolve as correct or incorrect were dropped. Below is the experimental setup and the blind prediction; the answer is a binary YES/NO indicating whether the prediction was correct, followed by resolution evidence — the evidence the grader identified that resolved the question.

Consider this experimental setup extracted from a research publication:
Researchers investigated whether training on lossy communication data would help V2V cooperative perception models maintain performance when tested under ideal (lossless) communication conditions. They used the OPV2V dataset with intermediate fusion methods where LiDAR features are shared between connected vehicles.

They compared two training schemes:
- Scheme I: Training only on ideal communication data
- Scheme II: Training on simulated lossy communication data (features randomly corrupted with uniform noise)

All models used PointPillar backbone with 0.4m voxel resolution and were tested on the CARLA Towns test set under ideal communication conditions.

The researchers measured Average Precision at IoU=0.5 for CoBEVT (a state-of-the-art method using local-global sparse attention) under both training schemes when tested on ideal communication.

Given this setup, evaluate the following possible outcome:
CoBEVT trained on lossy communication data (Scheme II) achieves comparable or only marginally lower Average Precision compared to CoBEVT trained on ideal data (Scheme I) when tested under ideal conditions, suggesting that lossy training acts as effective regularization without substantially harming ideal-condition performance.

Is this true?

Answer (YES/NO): NO